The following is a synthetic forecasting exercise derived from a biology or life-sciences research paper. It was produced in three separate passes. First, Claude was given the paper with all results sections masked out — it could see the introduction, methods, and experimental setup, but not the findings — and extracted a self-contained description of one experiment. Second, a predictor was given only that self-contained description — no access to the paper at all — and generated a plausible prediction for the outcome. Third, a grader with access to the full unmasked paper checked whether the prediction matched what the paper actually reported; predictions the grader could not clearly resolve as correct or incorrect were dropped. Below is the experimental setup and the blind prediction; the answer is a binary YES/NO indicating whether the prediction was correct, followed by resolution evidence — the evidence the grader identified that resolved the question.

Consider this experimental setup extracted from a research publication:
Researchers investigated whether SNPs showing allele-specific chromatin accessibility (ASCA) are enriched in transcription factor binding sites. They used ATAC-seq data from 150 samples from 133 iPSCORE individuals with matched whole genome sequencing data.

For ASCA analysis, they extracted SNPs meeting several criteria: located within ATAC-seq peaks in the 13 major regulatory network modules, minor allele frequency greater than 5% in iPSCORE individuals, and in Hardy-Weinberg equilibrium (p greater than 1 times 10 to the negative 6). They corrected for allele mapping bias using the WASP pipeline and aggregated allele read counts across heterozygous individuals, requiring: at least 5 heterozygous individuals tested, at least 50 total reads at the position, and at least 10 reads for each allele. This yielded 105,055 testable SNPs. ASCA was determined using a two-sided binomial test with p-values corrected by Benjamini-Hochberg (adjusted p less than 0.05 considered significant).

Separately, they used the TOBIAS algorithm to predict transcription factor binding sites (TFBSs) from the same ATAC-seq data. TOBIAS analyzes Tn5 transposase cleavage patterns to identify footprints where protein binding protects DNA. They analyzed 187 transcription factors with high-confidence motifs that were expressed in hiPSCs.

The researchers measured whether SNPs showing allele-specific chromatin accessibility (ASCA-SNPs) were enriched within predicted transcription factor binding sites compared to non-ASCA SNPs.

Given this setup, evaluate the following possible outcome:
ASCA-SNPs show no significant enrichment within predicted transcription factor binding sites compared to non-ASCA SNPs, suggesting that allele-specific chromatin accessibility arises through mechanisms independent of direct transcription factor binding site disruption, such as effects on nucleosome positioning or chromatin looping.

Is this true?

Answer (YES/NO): NO